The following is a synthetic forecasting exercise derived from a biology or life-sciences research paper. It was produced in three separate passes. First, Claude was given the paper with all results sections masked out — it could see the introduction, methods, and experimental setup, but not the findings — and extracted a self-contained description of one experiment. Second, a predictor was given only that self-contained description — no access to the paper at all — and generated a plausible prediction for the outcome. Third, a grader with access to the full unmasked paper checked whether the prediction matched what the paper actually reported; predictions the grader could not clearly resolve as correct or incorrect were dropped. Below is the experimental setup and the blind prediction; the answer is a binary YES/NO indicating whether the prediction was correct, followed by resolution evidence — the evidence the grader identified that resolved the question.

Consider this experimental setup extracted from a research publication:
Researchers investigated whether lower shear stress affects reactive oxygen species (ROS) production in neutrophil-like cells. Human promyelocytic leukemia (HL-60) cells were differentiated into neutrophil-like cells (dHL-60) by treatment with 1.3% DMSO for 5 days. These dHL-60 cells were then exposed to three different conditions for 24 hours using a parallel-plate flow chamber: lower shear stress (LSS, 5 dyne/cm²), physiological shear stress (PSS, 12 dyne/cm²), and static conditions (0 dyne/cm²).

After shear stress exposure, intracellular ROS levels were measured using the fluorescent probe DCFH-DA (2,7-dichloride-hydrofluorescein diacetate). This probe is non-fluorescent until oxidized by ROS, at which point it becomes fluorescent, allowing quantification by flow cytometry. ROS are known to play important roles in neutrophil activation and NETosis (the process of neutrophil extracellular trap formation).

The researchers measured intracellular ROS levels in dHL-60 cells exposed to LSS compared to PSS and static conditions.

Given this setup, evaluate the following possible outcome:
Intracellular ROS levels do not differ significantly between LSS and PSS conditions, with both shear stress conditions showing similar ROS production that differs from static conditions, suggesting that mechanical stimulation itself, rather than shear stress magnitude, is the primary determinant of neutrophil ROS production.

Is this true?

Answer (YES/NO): NO